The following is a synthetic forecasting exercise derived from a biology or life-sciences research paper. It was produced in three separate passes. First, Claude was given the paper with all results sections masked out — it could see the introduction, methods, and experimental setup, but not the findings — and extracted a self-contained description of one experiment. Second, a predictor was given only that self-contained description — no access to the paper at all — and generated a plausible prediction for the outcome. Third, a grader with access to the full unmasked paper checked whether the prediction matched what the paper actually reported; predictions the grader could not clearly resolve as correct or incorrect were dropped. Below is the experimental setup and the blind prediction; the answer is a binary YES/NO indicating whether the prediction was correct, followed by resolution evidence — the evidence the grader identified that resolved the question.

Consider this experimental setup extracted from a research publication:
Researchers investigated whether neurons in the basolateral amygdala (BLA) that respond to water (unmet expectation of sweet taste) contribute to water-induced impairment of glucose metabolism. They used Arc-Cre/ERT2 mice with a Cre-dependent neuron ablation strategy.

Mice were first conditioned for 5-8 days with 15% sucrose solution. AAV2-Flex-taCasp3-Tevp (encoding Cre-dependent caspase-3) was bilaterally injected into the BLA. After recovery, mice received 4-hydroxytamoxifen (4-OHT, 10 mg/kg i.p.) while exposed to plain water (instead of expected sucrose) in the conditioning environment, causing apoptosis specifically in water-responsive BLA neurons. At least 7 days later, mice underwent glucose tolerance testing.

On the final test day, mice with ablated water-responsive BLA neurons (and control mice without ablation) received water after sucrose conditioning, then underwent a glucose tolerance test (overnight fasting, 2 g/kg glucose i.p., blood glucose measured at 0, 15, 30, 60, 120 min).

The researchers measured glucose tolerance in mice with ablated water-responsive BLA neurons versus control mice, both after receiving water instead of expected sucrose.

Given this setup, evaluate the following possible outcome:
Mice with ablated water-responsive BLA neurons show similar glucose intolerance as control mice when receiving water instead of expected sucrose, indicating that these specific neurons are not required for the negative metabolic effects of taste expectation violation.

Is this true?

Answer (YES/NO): NO